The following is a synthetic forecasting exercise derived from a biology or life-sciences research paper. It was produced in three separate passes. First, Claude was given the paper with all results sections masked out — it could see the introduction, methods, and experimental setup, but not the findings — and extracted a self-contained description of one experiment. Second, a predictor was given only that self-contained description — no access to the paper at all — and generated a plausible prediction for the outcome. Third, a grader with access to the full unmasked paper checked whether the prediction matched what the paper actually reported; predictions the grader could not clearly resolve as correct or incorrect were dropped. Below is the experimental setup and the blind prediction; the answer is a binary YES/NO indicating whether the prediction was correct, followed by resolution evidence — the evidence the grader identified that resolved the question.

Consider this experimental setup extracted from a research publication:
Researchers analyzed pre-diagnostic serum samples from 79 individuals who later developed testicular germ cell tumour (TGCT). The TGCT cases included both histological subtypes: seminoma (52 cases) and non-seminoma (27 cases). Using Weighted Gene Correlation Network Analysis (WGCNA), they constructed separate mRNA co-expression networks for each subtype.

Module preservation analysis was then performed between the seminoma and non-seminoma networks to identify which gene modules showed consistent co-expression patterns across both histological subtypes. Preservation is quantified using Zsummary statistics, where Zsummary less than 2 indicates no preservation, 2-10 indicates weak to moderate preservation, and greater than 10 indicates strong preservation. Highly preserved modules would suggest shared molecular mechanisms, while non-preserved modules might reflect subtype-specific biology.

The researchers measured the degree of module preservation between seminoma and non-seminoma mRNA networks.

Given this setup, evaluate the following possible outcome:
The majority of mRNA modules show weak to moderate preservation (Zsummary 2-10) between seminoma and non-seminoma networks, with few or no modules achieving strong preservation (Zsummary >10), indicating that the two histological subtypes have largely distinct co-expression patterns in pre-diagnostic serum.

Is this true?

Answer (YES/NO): NO